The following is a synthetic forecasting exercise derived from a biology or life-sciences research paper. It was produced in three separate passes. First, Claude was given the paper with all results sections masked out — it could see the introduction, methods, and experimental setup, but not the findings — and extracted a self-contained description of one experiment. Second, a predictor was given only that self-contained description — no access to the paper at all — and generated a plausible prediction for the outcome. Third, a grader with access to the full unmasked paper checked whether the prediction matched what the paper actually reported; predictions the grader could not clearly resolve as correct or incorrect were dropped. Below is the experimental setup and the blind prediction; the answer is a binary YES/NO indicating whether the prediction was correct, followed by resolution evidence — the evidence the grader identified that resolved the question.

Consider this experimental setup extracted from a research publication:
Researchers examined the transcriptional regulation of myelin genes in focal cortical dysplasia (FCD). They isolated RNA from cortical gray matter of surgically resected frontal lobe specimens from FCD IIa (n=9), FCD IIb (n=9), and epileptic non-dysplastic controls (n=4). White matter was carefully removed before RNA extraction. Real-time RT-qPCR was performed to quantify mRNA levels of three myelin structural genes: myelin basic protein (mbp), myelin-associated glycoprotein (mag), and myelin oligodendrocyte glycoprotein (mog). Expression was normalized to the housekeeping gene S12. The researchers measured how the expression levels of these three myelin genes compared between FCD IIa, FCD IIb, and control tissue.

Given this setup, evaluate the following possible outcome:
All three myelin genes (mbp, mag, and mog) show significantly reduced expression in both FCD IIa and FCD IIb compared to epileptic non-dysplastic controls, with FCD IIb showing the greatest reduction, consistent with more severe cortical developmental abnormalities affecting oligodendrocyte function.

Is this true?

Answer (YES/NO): NO